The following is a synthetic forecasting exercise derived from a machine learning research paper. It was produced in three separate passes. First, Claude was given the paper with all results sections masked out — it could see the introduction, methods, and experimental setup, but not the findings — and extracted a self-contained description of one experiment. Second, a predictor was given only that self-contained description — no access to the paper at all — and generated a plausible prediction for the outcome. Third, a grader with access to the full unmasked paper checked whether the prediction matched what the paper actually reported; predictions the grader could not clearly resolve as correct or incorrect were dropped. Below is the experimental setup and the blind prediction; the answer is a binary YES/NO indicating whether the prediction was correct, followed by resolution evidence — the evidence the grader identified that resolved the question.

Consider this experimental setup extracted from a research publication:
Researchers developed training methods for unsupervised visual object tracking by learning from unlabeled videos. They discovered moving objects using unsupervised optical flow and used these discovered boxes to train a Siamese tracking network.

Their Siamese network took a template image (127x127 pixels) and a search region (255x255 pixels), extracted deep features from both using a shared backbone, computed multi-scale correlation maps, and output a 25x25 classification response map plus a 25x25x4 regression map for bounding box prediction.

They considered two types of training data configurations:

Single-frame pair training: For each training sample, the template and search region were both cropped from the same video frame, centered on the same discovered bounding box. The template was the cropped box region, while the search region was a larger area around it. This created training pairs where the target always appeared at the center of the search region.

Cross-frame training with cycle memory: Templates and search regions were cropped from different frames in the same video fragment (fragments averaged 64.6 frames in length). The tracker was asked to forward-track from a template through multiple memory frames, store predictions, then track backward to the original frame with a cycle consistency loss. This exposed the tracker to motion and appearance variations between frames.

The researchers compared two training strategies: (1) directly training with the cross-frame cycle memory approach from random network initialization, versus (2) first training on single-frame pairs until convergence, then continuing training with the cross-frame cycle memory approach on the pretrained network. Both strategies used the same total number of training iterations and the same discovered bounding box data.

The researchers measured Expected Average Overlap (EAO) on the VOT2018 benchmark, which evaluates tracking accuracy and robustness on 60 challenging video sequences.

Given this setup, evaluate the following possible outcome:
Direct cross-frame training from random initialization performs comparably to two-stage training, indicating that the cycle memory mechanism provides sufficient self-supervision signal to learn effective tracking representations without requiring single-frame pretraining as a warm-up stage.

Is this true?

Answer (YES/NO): NO